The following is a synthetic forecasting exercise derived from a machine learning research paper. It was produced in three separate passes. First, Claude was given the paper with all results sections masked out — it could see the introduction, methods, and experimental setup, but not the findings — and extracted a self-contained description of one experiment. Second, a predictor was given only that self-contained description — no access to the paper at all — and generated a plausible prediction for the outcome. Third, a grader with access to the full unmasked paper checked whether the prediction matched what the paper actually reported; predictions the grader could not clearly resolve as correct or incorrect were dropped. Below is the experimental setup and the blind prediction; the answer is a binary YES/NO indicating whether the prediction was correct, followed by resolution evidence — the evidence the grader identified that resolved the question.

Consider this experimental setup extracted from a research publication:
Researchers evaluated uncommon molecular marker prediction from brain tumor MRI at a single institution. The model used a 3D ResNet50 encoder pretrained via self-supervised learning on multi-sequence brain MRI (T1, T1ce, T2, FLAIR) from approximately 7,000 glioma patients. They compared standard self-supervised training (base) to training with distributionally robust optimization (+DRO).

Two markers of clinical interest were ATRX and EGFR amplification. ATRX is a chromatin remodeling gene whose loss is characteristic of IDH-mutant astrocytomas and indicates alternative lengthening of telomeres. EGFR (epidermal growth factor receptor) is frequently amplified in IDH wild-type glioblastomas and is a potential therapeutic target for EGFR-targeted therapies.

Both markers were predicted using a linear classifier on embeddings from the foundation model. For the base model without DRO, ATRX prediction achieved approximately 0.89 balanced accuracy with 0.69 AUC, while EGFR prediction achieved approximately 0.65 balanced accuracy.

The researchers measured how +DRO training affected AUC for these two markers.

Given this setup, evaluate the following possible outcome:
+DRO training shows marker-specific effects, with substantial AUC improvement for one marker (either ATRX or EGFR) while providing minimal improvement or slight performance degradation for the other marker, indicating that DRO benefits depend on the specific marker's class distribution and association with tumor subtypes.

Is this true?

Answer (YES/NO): YES